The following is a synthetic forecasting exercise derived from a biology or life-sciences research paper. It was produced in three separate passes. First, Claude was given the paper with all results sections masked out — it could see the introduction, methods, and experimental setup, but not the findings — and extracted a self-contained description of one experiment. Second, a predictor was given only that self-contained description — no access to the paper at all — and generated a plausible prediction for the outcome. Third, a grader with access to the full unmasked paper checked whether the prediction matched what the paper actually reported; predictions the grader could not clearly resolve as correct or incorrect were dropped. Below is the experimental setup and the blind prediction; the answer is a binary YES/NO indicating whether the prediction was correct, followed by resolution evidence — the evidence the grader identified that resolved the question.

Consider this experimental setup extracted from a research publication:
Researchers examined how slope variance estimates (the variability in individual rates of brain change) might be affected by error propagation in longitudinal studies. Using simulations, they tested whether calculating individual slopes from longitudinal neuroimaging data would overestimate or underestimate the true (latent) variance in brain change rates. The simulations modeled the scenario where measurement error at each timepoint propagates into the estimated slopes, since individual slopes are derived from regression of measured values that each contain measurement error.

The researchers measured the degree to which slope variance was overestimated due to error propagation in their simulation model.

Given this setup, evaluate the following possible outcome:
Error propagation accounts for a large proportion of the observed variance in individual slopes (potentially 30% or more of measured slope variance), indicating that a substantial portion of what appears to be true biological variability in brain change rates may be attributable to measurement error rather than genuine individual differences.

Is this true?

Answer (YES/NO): NO